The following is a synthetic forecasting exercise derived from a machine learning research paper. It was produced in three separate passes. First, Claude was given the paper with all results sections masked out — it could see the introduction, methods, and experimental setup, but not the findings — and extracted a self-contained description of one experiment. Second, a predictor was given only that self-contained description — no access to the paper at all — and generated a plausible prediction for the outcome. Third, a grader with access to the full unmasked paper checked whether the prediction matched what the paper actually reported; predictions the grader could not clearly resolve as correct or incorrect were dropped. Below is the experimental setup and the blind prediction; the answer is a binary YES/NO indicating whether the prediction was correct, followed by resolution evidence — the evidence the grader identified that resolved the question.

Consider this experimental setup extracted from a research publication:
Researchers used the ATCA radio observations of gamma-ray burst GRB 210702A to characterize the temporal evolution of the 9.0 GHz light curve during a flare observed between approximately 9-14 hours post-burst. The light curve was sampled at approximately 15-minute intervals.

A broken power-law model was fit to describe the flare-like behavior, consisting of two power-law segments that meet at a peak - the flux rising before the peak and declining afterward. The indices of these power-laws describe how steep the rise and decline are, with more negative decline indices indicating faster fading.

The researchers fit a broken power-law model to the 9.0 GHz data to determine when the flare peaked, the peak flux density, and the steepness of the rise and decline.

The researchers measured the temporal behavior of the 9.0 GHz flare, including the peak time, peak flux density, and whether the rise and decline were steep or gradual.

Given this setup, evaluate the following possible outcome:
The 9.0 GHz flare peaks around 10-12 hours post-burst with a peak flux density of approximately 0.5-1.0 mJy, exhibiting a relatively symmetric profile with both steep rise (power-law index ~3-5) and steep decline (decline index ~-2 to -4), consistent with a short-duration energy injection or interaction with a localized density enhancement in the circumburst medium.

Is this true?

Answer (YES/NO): NO